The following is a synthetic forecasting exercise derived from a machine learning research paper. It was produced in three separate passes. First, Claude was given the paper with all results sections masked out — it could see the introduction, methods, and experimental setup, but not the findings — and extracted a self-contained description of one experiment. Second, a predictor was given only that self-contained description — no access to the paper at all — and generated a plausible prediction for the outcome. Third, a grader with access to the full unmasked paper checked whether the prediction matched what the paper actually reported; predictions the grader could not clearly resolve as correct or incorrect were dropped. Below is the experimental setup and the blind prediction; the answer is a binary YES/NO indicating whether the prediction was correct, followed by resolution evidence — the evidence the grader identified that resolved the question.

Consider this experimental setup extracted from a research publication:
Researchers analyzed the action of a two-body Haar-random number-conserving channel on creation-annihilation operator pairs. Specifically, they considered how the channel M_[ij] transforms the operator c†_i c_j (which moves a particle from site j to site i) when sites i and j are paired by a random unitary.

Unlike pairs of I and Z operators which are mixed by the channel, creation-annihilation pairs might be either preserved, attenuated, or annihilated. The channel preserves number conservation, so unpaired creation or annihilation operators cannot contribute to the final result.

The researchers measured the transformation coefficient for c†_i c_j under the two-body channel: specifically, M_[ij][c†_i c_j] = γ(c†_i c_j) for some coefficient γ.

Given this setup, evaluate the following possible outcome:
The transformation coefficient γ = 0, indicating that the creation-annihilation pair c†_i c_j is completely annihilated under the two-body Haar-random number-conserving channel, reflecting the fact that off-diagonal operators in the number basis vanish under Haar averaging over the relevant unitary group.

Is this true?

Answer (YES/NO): NO